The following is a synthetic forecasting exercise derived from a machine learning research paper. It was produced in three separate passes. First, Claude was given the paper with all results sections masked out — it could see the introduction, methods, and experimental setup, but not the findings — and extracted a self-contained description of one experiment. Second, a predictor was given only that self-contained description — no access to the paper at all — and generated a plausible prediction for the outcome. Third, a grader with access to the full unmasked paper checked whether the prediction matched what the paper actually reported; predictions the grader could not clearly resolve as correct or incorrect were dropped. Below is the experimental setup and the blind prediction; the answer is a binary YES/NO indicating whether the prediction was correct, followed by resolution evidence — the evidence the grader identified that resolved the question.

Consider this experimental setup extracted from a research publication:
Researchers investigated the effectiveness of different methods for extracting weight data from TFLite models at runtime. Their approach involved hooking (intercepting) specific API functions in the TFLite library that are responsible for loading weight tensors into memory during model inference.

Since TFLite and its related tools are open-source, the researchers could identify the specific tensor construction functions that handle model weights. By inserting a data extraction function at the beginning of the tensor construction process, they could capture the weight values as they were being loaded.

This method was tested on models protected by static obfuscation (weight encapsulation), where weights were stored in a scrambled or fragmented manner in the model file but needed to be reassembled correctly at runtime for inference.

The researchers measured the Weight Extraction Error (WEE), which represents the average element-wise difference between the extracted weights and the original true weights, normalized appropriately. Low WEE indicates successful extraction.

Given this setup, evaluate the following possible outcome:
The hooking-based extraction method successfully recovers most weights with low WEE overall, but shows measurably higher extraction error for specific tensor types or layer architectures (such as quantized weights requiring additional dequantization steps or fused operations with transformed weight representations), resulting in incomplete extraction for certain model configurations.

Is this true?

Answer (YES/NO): NO